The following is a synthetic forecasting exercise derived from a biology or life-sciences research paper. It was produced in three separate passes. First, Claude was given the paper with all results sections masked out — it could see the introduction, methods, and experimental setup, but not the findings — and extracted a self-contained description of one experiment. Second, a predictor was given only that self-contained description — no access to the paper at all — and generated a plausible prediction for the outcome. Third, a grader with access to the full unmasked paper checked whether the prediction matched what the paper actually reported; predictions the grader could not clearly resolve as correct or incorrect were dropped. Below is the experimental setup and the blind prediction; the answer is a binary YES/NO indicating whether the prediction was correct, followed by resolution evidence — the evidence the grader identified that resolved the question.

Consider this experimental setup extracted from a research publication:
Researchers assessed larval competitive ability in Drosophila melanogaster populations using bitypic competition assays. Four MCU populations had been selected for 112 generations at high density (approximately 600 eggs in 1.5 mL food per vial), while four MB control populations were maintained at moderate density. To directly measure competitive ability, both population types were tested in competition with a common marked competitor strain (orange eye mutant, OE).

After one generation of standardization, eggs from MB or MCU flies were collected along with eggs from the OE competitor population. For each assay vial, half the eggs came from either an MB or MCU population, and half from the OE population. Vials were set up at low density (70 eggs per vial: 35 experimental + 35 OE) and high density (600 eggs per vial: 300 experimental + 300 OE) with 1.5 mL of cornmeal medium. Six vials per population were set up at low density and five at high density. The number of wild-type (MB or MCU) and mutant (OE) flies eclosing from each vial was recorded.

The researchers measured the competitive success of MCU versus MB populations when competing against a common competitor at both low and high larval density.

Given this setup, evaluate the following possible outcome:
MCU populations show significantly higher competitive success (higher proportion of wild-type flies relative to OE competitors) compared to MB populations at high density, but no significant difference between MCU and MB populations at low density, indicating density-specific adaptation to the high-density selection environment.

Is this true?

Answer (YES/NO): NO